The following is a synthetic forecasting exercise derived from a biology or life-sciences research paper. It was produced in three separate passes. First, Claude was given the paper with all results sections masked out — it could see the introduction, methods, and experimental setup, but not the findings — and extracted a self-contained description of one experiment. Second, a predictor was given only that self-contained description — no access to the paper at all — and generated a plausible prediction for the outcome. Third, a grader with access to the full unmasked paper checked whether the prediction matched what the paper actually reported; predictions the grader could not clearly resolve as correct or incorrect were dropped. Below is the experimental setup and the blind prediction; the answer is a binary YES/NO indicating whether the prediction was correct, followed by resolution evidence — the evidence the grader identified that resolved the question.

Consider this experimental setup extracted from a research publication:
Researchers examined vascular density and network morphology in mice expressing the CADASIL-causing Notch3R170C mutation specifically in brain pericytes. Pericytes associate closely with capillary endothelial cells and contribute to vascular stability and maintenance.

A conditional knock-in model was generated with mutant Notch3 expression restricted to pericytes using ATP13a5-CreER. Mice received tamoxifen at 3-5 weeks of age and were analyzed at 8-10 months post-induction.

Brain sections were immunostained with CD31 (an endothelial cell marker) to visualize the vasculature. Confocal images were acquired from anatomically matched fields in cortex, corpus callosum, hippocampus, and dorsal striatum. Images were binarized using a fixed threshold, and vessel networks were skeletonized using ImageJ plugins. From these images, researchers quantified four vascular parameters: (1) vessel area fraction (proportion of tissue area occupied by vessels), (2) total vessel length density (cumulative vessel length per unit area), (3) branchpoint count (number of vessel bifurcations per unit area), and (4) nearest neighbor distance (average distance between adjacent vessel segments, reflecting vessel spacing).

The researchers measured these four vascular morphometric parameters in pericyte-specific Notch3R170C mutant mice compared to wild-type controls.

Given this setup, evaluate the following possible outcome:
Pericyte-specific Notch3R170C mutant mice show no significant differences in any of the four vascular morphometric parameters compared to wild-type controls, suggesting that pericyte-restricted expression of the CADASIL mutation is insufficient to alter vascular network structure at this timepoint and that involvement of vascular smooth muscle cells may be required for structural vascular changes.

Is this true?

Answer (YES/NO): NO